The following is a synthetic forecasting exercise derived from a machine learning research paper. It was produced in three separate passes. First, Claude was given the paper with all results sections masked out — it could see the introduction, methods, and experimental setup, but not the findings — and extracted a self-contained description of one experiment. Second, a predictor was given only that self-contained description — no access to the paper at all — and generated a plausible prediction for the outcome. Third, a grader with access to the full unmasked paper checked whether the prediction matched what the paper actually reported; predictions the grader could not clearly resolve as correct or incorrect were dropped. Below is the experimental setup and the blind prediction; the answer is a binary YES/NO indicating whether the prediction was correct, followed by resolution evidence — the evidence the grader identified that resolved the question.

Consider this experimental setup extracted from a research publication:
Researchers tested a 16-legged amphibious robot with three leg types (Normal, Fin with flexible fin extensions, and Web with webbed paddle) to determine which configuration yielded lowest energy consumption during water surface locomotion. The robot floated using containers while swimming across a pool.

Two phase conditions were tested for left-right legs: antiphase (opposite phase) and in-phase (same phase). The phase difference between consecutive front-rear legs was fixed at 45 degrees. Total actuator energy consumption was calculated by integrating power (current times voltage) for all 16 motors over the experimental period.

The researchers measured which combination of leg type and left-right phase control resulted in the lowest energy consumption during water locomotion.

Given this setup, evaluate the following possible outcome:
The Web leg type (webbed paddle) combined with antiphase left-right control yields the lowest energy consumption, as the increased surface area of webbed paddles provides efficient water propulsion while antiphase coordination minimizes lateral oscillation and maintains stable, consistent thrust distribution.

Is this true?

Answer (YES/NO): NO